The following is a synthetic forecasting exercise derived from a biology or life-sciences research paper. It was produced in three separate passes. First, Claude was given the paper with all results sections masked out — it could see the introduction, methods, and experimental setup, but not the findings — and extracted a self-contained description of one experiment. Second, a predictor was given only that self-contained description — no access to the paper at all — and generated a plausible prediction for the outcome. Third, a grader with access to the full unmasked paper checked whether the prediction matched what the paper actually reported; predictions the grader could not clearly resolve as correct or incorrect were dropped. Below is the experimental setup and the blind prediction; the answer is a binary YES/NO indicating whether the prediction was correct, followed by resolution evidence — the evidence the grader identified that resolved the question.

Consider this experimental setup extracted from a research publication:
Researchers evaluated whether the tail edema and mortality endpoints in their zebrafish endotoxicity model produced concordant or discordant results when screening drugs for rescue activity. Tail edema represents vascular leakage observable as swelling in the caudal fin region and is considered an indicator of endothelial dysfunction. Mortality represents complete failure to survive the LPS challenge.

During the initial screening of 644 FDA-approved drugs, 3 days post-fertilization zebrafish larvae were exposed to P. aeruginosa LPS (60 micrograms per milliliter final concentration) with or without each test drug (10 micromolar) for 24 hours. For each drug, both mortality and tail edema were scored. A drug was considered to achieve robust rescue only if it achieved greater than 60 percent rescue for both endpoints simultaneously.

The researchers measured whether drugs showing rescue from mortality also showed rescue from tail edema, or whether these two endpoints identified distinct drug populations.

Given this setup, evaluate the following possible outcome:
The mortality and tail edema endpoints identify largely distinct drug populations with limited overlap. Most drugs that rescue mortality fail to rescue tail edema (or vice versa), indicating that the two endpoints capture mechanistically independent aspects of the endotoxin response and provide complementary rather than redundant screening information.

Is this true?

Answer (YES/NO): NO